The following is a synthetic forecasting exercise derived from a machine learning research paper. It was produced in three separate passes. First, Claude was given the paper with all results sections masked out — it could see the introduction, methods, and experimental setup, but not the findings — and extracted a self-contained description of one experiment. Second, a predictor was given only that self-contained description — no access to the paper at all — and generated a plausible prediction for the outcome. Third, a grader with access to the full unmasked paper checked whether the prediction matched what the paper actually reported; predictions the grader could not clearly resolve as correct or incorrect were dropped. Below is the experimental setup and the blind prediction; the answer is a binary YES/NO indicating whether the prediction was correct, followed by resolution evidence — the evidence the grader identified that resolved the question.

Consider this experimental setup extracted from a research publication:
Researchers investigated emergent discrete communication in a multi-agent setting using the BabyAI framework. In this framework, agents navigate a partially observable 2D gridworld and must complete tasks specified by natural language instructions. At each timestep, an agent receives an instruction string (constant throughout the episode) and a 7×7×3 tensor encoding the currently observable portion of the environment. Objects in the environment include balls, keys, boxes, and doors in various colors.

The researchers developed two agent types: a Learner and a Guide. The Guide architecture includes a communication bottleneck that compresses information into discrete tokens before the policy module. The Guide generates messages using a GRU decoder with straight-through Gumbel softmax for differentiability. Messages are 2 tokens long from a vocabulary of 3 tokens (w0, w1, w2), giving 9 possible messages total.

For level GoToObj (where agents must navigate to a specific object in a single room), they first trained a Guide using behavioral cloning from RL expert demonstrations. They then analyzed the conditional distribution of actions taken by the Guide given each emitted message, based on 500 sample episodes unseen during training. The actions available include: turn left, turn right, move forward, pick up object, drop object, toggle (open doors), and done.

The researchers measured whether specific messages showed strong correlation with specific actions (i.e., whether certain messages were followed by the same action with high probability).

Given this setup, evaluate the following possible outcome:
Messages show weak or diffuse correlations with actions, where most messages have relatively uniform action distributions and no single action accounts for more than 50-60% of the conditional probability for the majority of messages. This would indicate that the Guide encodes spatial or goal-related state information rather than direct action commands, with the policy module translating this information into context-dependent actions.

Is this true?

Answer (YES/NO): NO